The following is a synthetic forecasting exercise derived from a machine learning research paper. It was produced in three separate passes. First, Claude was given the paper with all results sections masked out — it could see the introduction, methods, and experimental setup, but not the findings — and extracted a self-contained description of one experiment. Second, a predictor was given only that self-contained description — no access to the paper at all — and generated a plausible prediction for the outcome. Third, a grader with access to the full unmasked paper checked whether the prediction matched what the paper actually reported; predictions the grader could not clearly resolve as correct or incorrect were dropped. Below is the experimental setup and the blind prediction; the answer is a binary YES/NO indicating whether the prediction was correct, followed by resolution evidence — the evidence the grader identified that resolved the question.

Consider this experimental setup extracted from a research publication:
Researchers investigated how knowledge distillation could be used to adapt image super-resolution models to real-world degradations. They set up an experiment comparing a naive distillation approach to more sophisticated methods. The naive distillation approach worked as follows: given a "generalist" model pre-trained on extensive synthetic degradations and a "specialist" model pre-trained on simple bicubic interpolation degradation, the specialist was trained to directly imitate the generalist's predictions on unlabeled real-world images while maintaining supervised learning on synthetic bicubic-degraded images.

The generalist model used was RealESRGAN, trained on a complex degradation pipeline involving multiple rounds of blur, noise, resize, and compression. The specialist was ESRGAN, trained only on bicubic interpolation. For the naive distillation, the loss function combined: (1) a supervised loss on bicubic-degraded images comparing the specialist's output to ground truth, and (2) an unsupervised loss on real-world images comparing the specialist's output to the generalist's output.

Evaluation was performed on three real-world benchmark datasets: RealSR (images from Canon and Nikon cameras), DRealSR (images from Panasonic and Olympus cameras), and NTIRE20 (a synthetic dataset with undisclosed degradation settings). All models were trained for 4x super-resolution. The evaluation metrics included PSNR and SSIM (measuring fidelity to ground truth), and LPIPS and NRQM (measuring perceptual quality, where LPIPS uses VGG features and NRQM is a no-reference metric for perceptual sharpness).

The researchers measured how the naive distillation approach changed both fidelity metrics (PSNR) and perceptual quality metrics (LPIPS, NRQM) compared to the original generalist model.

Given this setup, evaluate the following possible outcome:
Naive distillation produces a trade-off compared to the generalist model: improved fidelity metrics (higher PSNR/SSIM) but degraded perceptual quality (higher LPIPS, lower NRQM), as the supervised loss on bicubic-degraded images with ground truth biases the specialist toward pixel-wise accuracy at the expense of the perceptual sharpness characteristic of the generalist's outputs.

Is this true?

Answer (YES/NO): NO